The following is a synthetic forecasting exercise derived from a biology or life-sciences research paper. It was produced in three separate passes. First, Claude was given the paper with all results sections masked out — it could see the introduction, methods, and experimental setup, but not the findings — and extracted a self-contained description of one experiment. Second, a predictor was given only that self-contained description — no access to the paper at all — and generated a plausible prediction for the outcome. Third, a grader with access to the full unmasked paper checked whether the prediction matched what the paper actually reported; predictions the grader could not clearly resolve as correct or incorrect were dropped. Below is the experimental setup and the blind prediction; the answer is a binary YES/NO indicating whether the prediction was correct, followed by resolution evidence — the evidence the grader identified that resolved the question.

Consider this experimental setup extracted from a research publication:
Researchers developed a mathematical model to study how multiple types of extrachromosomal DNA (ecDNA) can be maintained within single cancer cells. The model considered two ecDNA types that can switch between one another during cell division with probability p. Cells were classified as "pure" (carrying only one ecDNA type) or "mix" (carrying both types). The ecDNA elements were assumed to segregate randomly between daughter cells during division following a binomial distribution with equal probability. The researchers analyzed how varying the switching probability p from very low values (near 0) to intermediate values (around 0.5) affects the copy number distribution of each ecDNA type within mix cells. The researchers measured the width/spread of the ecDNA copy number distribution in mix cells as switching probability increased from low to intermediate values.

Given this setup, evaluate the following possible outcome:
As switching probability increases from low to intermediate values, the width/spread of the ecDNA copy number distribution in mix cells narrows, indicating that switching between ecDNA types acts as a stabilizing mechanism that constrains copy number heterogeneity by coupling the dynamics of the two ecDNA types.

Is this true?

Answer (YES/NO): NO